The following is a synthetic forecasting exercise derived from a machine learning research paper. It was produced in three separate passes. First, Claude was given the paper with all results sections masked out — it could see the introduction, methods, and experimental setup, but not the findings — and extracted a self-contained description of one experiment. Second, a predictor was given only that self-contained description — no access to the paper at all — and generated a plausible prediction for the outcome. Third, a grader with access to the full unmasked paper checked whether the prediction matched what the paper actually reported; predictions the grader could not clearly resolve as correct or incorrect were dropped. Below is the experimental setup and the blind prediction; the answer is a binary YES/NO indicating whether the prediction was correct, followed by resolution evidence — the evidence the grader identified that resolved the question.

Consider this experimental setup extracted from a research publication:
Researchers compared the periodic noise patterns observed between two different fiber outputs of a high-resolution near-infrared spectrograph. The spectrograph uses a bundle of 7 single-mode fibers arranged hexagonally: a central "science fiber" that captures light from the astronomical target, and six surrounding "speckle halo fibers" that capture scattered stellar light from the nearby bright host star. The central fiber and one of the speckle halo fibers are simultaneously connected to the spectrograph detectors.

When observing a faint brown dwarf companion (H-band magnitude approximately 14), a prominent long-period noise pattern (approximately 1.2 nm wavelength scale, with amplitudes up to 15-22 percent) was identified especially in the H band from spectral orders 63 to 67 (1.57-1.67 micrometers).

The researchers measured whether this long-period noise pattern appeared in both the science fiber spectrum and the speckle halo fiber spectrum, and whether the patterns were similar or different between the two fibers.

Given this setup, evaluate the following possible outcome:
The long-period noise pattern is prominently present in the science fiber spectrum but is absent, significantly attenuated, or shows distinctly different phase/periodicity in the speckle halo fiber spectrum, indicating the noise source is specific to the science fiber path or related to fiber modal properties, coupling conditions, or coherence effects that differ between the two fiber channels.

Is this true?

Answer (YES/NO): NO